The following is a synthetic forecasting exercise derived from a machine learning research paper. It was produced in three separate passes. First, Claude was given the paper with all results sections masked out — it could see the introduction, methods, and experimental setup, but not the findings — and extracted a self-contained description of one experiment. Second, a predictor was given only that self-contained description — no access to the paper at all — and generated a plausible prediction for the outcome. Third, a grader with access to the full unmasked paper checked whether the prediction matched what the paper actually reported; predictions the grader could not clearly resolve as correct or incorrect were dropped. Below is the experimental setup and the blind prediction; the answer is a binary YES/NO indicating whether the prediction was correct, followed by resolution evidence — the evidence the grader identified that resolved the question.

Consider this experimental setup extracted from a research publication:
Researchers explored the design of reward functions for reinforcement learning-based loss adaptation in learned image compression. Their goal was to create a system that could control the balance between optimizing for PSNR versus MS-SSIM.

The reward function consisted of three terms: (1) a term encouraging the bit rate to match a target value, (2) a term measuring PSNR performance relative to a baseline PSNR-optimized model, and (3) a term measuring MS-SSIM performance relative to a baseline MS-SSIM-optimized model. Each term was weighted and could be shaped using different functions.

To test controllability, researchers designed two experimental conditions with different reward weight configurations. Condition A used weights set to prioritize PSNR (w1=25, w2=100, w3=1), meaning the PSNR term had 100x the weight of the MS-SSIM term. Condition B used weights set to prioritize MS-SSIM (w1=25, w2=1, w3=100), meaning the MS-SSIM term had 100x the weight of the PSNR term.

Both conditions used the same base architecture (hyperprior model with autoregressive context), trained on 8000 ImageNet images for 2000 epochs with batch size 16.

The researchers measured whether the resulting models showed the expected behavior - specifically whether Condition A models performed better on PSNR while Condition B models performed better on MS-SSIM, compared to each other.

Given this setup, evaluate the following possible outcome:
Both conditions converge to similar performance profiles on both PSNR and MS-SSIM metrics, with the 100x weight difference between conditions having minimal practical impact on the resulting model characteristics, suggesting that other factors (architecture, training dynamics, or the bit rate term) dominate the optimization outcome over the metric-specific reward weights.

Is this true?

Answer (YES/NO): NO